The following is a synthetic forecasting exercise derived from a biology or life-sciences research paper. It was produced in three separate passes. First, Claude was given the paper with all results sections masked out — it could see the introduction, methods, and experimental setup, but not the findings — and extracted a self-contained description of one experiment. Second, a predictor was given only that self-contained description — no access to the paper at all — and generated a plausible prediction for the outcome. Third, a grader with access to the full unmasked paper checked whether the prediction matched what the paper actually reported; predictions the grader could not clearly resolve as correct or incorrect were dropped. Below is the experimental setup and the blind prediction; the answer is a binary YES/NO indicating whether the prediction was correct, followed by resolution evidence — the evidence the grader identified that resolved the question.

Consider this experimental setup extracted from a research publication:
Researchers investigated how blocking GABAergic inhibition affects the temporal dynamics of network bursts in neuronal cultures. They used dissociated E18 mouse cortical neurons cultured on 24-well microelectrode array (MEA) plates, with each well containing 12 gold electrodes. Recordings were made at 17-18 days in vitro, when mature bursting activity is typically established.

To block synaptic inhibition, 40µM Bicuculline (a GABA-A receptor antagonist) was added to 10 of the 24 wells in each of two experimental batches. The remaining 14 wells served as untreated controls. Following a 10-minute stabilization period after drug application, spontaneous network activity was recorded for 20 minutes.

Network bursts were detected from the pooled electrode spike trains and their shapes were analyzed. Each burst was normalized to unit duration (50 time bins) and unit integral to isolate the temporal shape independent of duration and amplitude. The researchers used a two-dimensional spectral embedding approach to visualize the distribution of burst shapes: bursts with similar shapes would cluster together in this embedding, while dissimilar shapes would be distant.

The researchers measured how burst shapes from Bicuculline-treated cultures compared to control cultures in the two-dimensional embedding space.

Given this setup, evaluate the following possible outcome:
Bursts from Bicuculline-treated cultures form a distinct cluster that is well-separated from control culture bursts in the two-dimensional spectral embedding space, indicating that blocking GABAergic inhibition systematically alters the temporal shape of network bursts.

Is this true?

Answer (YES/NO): YES